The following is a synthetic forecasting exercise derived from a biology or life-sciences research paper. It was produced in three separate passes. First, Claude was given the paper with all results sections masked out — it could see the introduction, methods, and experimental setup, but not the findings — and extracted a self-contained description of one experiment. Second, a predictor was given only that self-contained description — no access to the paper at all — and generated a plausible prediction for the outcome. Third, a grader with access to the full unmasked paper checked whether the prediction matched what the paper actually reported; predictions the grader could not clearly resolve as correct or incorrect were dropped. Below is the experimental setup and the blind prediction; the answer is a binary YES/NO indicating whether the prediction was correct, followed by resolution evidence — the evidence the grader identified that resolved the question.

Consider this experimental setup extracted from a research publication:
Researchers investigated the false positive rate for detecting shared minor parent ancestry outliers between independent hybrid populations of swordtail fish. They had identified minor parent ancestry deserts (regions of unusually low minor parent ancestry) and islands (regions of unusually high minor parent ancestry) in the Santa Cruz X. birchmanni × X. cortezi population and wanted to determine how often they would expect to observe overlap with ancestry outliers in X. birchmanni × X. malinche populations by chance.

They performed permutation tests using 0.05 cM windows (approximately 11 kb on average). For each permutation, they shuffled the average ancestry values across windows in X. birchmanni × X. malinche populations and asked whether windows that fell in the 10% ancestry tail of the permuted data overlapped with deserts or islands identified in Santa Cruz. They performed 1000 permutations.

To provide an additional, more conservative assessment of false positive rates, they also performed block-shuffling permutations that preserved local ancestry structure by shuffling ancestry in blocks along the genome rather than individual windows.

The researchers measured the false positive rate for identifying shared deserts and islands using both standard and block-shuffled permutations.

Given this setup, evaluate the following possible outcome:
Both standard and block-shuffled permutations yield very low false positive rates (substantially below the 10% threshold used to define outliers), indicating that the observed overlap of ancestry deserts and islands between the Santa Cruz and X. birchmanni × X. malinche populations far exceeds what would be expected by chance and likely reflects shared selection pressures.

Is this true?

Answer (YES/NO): NO